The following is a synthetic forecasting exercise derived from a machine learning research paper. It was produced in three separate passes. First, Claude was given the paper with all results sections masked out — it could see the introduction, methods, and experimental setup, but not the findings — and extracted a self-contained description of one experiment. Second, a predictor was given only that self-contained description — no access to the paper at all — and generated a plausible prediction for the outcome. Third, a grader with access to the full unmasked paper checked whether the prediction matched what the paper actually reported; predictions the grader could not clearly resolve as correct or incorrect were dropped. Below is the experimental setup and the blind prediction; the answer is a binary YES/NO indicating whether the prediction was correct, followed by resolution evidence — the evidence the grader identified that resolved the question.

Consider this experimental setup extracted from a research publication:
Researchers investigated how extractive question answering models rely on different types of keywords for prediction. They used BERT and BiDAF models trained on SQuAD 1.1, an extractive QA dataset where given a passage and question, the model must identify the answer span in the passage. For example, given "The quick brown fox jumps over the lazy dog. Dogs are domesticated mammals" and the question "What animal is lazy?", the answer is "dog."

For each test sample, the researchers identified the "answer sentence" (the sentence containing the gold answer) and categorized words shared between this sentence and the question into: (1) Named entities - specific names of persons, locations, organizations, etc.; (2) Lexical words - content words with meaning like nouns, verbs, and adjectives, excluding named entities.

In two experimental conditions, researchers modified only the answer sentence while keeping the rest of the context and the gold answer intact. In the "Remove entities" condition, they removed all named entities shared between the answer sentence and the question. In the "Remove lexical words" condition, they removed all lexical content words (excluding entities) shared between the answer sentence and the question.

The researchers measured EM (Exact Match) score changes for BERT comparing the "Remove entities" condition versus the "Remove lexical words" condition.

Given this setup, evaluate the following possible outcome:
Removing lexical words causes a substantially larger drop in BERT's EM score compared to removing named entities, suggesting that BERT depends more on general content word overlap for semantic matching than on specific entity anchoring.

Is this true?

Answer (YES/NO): YES